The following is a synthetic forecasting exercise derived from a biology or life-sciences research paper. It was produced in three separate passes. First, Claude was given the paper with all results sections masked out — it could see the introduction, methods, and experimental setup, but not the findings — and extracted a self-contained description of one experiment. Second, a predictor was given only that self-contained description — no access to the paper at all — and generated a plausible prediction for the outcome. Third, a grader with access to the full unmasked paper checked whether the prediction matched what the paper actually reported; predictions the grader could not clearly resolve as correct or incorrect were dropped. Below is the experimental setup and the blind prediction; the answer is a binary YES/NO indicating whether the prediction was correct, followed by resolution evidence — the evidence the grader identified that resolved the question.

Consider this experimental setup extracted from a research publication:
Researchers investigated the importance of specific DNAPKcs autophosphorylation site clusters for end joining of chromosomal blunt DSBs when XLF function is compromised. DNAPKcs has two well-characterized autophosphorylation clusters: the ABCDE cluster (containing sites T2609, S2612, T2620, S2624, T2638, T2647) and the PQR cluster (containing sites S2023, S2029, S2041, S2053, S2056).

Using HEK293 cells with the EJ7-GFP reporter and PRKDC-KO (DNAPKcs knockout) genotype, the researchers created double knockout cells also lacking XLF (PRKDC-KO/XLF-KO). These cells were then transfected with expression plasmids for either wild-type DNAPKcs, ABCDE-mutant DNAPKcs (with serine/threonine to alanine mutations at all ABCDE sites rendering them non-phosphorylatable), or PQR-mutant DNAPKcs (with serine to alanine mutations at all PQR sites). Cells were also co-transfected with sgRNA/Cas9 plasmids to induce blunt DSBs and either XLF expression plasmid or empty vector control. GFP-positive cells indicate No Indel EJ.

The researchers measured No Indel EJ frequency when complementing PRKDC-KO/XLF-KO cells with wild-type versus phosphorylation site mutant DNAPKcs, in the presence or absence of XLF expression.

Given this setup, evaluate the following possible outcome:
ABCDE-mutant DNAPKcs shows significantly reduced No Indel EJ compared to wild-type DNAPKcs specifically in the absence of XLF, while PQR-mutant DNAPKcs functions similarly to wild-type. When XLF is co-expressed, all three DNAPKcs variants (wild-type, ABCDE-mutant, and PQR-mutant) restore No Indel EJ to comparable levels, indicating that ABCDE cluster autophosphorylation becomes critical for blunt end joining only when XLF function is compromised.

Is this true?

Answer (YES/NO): NO